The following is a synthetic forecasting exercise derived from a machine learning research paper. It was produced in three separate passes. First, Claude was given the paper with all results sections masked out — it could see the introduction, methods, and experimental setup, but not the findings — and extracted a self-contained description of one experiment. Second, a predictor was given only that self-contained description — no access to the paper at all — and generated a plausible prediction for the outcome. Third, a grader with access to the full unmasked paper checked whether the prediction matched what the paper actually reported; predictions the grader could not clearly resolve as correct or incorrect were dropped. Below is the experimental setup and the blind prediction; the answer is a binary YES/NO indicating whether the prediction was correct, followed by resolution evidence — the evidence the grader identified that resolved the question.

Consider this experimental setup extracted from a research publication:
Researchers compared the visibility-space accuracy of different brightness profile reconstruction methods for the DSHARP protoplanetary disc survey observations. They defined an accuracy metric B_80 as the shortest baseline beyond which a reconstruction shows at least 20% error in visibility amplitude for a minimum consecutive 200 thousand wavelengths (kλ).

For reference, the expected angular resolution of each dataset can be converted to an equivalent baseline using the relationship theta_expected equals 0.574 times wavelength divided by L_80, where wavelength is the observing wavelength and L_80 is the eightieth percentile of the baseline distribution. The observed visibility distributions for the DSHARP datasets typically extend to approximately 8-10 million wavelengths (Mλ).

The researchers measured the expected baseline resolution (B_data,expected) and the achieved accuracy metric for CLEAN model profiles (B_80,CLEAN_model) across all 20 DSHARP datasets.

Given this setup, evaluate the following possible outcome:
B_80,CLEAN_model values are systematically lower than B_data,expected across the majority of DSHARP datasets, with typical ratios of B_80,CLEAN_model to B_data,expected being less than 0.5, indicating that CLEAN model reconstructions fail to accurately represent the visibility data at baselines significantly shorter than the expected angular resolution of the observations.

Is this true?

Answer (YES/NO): YES